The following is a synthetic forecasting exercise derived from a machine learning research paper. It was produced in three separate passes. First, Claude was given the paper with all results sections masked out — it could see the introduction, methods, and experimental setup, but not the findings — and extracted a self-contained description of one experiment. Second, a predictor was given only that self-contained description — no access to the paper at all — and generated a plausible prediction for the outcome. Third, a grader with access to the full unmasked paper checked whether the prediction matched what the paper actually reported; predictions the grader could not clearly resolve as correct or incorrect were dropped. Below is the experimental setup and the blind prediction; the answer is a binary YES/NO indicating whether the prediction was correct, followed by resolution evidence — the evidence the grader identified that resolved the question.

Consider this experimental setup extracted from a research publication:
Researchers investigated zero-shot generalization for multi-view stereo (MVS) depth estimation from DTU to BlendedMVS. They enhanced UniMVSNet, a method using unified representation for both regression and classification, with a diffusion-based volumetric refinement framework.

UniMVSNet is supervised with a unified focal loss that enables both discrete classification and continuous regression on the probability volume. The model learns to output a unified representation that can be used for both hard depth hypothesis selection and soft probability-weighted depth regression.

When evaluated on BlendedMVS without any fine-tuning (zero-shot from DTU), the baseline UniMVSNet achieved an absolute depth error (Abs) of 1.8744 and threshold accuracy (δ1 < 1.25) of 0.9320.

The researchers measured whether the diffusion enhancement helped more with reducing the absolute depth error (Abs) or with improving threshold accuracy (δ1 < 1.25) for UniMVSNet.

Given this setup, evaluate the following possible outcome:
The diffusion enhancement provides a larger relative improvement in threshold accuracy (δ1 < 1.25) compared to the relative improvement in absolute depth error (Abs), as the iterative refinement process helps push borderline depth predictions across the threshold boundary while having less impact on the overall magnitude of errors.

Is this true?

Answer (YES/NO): NO